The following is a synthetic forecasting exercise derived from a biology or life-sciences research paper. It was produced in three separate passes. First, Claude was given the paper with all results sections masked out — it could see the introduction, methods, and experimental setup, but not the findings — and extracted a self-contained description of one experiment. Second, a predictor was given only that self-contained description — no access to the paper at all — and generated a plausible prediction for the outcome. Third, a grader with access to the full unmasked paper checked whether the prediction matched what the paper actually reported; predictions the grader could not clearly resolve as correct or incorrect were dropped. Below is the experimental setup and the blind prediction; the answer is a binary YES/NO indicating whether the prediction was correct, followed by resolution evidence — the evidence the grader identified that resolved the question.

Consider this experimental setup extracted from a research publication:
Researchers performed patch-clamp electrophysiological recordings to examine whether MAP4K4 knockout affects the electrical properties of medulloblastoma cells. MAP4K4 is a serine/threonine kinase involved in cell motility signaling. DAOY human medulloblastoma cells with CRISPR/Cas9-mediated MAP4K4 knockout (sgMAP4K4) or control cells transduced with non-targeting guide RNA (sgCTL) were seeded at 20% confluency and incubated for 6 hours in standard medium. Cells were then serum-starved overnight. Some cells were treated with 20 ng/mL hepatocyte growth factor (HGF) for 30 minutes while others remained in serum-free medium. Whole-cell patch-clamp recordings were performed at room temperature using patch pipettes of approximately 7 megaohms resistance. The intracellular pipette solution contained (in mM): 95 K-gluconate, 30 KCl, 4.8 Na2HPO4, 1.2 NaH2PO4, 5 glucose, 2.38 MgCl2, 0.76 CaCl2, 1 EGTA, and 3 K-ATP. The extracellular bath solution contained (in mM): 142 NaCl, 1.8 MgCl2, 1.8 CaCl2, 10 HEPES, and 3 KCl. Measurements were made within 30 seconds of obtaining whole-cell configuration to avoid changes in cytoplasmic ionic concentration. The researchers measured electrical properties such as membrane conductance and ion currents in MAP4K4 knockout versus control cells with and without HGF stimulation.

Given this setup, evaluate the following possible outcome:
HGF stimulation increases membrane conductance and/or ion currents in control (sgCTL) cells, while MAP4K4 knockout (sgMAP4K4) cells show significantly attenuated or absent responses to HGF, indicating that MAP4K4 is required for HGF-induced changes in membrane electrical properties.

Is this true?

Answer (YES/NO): NO